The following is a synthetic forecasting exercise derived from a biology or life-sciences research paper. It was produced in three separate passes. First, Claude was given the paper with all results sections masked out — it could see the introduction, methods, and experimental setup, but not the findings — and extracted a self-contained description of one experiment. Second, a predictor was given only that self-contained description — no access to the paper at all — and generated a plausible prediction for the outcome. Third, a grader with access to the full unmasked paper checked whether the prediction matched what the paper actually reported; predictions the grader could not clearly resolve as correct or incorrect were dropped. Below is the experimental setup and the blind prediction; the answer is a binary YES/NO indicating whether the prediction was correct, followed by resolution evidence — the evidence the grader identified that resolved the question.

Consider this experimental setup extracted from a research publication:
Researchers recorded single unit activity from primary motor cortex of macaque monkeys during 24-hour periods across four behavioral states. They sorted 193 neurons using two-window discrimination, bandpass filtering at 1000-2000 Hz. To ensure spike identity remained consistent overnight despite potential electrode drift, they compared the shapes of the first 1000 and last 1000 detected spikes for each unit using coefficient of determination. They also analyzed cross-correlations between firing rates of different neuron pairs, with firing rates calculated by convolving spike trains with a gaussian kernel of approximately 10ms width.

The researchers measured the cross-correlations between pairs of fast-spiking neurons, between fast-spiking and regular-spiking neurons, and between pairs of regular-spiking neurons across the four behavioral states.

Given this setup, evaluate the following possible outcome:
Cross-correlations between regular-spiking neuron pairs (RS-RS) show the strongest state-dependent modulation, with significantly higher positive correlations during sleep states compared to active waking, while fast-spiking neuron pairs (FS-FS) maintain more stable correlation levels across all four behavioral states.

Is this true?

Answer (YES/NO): NO